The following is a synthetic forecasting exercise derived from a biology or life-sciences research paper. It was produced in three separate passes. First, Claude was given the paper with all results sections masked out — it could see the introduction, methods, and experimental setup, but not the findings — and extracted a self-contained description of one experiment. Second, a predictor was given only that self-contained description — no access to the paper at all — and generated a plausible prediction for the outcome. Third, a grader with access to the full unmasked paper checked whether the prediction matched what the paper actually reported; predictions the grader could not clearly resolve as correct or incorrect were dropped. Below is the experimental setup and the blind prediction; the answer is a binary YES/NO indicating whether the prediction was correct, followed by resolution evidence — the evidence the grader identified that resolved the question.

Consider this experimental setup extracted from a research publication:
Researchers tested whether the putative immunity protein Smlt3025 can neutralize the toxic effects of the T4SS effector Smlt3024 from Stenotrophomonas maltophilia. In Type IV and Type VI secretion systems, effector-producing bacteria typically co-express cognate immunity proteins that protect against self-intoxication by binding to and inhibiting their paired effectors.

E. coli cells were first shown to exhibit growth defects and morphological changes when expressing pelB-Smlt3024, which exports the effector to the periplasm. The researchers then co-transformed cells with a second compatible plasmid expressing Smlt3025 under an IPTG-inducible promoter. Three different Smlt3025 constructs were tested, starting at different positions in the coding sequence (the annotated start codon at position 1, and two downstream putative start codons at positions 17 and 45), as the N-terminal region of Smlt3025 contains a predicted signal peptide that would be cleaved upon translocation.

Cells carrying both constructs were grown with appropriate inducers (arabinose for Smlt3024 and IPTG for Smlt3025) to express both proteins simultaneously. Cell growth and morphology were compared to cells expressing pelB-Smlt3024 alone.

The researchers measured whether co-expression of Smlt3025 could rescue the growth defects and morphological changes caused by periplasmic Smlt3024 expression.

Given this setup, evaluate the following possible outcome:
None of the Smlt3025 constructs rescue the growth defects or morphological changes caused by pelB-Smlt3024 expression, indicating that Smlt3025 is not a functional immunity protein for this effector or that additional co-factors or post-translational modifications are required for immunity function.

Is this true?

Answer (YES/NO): NO